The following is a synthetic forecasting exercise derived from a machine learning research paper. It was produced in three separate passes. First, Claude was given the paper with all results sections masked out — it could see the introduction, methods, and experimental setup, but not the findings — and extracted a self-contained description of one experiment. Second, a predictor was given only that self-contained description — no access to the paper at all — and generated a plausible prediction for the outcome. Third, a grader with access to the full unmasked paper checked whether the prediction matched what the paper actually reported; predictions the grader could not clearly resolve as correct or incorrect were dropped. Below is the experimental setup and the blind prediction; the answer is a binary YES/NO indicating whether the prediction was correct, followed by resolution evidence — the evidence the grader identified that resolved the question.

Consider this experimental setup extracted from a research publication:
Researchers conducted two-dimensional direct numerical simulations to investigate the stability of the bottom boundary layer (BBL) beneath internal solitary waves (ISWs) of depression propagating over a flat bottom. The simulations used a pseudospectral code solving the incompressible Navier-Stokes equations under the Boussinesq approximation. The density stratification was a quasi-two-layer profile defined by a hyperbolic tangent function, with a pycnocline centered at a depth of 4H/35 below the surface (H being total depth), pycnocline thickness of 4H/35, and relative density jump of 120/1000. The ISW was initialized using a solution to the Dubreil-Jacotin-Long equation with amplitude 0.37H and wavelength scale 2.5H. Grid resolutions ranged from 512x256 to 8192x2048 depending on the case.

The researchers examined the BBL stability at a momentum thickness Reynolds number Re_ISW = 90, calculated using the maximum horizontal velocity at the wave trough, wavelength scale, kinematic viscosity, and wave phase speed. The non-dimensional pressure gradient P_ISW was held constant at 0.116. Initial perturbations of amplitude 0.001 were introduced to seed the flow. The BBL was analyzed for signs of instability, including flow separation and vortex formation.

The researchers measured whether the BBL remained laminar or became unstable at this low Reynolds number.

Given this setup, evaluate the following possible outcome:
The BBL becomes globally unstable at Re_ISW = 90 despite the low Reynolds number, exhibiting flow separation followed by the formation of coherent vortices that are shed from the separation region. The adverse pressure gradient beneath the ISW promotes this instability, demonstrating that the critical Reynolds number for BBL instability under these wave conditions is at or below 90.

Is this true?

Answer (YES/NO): NO